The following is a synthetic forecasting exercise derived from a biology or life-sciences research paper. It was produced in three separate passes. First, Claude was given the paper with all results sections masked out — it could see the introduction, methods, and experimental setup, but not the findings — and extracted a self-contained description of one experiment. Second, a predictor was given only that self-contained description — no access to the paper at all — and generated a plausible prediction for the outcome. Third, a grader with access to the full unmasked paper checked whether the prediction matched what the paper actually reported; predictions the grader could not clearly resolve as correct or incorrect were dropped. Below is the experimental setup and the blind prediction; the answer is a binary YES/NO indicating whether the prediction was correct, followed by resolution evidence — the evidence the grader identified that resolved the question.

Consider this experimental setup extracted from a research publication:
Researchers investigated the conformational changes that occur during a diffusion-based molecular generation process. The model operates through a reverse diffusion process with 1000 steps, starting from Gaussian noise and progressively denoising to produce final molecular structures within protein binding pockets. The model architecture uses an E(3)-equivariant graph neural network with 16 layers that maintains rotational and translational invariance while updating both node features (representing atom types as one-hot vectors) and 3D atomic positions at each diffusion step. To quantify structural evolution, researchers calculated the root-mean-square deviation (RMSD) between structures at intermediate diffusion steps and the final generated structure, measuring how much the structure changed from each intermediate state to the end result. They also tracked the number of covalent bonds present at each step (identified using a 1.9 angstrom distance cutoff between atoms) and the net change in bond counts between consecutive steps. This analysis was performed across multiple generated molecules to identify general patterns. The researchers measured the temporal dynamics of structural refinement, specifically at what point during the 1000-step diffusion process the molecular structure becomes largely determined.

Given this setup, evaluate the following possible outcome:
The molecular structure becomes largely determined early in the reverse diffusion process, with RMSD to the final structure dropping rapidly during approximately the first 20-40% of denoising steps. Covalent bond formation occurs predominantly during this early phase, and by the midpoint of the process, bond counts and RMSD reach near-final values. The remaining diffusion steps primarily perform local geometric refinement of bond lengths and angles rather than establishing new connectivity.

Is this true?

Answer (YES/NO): NO